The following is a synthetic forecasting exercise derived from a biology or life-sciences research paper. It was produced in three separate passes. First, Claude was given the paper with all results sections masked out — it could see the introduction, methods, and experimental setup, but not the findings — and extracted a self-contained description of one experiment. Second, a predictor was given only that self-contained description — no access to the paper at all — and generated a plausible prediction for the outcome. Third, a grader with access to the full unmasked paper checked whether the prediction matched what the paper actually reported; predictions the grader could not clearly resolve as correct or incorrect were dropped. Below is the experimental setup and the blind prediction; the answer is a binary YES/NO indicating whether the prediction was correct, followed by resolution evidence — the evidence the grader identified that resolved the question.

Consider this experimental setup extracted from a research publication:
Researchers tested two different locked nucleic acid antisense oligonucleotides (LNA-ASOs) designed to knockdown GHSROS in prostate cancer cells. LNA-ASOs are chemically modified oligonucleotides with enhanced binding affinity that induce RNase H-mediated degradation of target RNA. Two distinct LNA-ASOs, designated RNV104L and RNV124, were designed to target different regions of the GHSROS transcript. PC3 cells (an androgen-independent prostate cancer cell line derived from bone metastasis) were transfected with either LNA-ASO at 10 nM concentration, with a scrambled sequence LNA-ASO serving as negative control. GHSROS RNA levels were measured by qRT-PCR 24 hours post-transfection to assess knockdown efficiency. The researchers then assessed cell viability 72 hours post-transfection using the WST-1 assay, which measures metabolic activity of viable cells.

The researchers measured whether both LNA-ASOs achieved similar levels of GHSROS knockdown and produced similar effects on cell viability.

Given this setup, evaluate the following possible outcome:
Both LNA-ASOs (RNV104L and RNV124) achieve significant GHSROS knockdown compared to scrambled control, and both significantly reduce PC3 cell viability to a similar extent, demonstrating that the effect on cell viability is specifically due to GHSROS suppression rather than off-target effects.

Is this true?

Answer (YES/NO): YES